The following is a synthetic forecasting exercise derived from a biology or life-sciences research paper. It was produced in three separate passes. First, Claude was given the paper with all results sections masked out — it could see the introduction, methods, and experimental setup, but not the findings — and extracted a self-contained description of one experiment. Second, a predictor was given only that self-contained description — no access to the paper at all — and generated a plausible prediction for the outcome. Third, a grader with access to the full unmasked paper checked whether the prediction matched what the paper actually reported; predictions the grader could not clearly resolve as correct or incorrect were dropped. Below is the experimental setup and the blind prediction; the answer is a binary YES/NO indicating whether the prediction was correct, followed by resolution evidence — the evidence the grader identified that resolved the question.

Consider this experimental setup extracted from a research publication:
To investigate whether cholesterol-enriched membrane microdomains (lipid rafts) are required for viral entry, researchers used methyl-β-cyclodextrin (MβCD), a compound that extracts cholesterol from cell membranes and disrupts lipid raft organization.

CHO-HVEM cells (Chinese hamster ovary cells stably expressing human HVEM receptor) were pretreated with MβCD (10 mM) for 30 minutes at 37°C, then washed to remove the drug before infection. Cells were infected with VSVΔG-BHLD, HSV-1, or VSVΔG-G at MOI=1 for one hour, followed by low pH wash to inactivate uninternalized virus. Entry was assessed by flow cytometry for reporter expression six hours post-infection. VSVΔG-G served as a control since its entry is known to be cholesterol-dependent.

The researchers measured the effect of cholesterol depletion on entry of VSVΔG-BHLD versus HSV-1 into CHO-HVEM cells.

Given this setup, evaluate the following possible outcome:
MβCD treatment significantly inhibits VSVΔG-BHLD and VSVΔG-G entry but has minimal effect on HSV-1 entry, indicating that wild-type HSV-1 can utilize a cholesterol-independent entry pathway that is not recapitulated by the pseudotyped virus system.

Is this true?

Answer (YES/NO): NO